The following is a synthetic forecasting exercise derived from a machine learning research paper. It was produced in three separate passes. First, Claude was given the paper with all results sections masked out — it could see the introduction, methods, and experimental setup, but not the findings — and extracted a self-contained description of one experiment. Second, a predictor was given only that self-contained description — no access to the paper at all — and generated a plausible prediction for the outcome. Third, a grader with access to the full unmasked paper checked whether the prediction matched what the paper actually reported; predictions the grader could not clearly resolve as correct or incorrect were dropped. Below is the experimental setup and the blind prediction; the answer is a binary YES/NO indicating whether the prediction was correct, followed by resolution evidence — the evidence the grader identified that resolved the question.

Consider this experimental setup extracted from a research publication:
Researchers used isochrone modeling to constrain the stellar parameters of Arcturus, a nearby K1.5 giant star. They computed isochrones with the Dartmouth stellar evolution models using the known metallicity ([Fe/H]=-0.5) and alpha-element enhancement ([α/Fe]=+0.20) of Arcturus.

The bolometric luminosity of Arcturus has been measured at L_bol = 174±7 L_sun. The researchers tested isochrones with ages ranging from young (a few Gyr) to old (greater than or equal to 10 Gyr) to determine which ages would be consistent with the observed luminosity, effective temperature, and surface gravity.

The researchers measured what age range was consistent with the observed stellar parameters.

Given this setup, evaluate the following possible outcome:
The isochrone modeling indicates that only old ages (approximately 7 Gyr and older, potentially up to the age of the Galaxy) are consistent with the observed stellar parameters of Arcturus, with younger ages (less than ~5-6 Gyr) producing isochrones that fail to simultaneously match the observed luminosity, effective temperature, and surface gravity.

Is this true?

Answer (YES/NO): NO